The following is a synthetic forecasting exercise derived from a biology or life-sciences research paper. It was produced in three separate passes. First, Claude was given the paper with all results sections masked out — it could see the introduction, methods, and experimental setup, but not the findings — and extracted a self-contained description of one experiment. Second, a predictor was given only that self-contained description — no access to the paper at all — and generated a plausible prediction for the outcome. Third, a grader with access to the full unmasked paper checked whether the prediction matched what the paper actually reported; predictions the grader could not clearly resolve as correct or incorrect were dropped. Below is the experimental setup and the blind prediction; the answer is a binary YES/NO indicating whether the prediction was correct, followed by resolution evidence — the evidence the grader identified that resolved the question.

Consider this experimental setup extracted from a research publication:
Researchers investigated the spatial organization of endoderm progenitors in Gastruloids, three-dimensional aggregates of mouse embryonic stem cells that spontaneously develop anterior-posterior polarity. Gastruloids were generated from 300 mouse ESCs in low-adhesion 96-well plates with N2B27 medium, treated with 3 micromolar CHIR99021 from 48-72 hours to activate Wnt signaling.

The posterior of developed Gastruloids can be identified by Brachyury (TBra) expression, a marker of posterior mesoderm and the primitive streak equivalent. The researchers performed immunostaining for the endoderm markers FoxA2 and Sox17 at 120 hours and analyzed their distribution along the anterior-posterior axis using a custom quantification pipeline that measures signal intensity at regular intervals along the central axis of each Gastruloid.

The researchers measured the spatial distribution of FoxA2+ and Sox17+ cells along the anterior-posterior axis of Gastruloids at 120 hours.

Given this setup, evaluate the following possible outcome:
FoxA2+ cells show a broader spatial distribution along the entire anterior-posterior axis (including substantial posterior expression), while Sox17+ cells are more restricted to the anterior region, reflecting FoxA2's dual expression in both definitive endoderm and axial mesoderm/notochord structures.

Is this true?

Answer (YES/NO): NO